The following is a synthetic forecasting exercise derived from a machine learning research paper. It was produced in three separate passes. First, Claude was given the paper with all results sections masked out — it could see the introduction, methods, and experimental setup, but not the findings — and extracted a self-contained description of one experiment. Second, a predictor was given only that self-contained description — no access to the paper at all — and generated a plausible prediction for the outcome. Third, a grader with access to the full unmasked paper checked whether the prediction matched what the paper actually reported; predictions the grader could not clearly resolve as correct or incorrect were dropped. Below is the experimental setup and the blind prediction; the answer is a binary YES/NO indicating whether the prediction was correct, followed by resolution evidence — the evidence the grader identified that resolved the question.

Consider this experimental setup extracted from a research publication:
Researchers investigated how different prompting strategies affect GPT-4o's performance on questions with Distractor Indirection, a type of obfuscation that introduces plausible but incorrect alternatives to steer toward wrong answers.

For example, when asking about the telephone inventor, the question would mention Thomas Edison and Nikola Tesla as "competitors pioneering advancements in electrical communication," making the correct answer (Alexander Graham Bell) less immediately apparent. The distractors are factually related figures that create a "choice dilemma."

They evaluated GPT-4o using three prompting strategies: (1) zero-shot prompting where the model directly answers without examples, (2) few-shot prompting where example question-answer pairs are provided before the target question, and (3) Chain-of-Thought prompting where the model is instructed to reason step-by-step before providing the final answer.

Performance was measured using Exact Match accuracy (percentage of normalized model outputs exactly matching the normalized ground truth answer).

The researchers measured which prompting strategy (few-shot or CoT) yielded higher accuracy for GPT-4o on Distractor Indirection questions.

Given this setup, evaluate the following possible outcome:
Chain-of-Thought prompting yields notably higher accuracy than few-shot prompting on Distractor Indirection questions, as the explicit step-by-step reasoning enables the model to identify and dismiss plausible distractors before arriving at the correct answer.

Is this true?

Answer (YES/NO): NO